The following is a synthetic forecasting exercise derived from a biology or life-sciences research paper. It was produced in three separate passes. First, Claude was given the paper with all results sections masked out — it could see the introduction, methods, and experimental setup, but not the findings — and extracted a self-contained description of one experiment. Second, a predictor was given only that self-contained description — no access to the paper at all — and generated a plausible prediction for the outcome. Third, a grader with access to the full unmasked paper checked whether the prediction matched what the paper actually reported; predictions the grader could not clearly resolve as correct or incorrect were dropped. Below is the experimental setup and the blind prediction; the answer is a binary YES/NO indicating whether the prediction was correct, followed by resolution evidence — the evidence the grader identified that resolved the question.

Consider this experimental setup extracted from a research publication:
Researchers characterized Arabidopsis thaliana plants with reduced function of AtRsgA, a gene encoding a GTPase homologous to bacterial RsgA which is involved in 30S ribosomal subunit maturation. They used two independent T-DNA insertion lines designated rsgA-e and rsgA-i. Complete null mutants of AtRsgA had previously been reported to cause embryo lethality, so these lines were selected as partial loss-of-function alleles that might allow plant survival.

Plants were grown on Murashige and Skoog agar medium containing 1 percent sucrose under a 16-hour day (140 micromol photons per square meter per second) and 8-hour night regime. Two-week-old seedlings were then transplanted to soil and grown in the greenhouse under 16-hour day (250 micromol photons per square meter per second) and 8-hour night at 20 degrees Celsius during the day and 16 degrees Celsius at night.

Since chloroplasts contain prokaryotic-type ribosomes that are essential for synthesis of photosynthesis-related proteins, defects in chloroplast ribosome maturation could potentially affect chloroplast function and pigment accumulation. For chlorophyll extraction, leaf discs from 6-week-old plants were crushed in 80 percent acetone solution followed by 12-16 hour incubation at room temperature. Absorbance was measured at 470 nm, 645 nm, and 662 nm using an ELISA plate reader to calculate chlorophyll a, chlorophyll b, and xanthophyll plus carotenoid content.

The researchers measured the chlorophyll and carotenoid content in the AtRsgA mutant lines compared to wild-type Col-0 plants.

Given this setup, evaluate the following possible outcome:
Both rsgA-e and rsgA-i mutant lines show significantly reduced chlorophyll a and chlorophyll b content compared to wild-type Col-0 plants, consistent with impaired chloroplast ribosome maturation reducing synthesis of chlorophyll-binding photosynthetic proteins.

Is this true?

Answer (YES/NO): NO